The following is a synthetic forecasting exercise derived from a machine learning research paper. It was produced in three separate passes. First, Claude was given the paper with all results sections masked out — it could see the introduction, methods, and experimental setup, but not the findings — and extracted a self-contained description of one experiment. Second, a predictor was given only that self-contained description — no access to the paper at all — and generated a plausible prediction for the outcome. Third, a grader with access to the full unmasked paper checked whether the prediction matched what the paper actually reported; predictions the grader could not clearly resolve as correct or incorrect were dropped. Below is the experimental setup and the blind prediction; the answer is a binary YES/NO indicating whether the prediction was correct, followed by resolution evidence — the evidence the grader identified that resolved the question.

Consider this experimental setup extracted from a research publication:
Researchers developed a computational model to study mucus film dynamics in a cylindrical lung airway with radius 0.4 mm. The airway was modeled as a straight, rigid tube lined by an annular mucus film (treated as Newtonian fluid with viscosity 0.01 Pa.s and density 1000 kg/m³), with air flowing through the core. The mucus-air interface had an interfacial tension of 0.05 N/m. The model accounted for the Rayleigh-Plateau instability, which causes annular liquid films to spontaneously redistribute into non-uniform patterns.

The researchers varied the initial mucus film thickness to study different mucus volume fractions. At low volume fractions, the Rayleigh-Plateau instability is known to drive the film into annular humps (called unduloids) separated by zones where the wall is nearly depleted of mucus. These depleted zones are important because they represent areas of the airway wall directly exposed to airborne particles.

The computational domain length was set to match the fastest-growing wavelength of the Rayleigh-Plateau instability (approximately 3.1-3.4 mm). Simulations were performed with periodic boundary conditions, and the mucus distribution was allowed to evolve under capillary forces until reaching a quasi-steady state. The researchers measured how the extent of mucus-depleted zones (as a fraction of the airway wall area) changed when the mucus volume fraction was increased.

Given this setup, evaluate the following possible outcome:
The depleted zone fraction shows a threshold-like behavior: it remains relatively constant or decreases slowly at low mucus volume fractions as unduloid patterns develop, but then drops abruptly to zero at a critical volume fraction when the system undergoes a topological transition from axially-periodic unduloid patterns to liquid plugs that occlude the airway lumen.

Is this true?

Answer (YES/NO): NO